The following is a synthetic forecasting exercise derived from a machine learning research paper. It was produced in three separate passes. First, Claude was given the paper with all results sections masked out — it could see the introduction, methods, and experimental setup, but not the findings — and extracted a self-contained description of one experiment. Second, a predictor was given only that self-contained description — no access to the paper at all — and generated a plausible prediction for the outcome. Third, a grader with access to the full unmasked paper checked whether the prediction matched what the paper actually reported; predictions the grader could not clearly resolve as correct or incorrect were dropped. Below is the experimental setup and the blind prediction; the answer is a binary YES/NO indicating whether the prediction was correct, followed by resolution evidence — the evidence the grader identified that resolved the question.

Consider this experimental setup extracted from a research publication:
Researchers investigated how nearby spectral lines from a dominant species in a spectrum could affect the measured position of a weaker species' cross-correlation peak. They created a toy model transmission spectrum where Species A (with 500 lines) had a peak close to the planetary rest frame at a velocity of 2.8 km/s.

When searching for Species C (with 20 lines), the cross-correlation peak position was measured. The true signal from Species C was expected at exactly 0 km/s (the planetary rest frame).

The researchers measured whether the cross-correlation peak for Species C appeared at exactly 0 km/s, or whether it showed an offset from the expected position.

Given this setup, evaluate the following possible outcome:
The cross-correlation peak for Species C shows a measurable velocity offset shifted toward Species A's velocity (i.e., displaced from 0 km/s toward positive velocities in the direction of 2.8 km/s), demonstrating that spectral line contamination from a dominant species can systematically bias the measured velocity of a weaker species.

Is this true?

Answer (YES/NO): YES